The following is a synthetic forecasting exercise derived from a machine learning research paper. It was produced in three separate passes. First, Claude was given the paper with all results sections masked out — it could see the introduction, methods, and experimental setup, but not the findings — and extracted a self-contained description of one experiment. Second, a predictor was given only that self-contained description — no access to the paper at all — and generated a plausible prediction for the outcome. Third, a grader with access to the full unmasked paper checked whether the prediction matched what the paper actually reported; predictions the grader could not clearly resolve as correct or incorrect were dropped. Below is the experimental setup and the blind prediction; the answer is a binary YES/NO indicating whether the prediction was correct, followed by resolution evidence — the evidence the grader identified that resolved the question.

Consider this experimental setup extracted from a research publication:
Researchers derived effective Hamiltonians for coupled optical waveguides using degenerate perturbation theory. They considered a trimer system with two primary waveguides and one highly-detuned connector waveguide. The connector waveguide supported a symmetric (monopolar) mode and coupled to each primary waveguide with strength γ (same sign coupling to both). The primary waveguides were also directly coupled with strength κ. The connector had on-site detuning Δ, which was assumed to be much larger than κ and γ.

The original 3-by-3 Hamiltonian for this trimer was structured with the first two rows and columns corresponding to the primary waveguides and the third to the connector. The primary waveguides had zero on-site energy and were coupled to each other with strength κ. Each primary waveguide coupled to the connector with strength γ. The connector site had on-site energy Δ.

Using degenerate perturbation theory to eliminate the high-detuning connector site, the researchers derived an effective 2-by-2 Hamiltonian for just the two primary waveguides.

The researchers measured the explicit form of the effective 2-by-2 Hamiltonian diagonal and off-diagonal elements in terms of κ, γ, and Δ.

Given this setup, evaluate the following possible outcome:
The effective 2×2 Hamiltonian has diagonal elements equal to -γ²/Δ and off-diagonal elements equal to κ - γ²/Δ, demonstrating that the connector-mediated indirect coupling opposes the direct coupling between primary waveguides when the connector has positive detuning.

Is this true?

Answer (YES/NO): YES